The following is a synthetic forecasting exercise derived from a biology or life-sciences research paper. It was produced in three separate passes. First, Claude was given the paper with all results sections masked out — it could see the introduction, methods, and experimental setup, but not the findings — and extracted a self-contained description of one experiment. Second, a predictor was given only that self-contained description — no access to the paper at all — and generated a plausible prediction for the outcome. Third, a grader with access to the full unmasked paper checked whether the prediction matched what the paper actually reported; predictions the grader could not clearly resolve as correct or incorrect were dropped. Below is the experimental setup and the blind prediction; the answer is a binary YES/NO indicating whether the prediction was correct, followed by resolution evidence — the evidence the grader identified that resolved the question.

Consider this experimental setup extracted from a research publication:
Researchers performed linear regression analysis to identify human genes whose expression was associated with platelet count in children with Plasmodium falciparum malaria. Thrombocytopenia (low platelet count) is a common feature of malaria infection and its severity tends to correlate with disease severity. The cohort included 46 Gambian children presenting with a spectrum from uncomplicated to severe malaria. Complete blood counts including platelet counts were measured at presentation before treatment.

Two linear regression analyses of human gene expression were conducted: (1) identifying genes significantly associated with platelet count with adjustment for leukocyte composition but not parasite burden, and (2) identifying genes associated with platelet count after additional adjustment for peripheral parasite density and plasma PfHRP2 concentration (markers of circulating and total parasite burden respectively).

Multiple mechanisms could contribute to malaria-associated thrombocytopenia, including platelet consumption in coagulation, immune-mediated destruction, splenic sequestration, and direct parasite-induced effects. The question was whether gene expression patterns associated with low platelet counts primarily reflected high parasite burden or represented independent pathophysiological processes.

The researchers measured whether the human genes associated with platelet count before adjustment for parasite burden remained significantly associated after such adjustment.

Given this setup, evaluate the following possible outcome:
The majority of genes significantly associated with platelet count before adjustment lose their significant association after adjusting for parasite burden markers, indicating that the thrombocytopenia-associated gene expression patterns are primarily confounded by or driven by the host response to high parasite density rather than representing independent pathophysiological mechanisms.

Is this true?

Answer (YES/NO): NO